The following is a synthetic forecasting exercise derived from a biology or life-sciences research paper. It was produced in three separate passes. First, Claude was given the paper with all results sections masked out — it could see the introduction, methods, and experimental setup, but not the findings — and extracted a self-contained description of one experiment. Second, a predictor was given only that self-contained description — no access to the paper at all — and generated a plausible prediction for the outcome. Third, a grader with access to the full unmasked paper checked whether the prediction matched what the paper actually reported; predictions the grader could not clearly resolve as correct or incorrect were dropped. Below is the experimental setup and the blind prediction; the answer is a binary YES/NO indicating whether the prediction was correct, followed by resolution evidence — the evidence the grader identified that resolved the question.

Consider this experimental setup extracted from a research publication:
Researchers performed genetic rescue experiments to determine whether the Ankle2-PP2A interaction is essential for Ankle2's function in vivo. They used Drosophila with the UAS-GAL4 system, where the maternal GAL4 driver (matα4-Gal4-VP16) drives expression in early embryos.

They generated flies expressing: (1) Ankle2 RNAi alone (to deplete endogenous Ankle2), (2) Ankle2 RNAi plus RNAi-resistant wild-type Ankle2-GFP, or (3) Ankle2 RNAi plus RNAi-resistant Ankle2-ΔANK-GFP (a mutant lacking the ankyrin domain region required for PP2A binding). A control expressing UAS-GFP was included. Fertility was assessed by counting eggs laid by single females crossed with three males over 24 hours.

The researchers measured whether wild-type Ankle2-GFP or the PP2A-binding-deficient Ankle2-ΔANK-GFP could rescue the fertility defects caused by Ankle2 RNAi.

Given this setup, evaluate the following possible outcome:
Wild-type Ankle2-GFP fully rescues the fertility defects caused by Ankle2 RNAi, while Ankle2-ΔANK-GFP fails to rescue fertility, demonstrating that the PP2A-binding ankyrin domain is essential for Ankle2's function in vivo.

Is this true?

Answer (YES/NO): YES